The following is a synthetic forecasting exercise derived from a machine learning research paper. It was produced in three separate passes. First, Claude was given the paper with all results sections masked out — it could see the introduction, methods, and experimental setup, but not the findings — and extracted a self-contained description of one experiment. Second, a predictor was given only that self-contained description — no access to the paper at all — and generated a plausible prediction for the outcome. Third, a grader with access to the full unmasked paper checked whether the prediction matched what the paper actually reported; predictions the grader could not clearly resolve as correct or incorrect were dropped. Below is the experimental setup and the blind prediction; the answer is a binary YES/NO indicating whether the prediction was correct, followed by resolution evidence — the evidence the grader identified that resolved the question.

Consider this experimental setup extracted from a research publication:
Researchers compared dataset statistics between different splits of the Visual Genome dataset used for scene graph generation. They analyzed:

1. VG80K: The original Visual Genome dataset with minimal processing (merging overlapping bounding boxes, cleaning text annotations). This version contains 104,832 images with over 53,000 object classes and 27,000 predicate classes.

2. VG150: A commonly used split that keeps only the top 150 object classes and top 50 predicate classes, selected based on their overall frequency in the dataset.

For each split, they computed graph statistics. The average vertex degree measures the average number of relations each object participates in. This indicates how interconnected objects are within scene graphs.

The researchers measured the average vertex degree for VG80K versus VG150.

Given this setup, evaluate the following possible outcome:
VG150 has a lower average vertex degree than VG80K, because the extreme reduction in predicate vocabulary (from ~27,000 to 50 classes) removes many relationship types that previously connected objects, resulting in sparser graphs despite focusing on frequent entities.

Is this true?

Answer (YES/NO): YES